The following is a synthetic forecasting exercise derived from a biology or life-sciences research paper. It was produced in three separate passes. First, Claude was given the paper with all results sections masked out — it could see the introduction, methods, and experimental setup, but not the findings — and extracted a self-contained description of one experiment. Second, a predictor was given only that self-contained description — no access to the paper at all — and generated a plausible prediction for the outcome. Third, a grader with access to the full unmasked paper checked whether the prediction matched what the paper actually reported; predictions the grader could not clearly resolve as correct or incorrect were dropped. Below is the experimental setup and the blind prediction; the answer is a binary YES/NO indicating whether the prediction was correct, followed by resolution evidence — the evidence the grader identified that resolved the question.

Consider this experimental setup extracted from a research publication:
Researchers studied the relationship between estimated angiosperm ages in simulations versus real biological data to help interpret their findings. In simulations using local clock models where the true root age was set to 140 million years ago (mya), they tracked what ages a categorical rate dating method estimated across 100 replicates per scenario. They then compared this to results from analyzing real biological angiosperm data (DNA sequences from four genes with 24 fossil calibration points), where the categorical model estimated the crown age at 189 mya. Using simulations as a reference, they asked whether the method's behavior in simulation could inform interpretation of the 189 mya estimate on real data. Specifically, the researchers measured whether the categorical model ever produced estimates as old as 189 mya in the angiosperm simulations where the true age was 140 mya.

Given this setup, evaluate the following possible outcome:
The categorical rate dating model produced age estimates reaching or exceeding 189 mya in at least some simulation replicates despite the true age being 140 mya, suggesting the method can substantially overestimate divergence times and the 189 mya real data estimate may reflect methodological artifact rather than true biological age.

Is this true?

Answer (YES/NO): NO